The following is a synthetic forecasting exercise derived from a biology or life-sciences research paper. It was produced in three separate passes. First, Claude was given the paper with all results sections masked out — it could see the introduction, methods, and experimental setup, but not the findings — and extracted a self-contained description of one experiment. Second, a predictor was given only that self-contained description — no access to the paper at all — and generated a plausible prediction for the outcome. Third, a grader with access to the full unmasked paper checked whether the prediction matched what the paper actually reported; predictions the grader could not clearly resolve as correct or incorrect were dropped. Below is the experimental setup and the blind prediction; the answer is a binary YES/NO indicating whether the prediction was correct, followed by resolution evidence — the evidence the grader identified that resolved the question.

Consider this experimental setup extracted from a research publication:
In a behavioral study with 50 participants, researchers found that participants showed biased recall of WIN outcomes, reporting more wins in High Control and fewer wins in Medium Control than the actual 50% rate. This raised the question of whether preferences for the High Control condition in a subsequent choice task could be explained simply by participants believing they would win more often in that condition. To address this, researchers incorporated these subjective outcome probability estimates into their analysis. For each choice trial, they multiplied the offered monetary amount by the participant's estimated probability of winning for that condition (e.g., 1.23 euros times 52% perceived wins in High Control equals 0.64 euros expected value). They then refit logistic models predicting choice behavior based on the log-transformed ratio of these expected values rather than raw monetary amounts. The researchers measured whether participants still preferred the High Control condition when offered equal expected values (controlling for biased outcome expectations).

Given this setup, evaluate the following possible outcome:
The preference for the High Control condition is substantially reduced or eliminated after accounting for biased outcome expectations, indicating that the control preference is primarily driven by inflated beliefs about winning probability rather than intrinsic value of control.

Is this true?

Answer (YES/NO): NO